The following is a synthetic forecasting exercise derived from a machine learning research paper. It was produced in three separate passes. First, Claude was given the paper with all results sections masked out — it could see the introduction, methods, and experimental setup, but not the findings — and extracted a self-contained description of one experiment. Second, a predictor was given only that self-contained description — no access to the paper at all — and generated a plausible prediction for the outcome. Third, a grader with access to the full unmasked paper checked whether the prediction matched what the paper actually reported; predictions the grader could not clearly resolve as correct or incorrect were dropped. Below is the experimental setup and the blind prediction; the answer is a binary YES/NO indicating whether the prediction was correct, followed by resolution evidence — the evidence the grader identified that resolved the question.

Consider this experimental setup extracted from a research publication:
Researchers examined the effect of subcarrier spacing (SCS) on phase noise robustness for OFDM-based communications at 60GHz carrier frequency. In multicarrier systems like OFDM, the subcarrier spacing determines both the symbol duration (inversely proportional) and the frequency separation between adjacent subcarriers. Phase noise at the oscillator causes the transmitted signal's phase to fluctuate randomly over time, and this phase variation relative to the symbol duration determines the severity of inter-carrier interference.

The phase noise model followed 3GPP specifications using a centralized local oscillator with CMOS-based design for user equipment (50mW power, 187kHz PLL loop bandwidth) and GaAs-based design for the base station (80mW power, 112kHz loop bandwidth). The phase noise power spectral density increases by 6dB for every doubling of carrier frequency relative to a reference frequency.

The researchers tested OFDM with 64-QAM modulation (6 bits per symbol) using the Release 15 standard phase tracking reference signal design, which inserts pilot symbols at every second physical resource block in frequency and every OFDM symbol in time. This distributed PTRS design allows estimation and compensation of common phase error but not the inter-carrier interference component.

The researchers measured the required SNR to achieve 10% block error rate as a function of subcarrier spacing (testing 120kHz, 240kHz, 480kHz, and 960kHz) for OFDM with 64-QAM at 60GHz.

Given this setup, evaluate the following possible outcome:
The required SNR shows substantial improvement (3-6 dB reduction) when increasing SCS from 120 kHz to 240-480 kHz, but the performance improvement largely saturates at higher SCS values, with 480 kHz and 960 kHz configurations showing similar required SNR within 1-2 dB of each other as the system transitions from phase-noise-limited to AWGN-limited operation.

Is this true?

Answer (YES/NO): NO